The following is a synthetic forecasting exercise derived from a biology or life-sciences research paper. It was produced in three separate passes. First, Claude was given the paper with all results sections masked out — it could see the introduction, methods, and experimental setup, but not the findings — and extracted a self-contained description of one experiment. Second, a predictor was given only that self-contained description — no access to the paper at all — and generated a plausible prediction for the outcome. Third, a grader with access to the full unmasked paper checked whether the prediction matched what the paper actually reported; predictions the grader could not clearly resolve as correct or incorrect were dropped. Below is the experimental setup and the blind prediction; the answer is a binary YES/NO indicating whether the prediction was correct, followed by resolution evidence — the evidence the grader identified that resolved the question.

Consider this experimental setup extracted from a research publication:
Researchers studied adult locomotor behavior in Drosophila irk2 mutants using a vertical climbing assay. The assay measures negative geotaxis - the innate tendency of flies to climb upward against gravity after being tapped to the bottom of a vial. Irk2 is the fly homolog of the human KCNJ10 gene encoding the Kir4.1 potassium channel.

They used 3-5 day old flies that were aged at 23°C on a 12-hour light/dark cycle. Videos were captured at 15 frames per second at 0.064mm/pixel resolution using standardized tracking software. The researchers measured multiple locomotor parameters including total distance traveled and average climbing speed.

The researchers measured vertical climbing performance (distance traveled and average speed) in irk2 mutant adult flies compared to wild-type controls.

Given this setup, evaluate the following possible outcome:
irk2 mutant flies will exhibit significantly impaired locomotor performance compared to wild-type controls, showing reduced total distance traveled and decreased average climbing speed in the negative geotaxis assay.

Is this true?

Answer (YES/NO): NO